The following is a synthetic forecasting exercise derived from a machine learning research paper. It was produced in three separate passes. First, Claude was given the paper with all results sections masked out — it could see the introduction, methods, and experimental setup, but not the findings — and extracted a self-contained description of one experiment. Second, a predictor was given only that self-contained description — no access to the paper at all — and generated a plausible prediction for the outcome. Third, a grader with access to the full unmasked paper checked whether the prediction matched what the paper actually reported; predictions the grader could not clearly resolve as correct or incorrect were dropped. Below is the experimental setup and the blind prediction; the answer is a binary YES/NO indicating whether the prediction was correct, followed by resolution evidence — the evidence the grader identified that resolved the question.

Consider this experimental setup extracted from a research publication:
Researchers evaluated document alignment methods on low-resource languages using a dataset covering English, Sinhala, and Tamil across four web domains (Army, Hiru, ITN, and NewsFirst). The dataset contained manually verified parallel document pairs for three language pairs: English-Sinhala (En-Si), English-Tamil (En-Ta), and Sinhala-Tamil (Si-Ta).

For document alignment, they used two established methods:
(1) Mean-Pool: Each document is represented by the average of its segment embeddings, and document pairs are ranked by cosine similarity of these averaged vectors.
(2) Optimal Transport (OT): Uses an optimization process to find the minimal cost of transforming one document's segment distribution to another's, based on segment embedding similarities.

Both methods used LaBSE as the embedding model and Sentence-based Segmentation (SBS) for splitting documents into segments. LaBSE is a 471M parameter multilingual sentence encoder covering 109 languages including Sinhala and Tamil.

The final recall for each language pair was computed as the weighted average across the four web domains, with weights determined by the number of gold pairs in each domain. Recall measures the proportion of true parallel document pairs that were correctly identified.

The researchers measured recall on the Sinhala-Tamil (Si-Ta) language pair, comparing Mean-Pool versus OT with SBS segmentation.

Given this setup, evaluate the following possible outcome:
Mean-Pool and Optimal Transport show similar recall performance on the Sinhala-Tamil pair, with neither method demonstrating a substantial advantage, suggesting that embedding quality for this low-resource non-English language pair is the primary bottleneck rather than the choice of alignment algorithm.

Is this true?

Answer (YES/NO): YES